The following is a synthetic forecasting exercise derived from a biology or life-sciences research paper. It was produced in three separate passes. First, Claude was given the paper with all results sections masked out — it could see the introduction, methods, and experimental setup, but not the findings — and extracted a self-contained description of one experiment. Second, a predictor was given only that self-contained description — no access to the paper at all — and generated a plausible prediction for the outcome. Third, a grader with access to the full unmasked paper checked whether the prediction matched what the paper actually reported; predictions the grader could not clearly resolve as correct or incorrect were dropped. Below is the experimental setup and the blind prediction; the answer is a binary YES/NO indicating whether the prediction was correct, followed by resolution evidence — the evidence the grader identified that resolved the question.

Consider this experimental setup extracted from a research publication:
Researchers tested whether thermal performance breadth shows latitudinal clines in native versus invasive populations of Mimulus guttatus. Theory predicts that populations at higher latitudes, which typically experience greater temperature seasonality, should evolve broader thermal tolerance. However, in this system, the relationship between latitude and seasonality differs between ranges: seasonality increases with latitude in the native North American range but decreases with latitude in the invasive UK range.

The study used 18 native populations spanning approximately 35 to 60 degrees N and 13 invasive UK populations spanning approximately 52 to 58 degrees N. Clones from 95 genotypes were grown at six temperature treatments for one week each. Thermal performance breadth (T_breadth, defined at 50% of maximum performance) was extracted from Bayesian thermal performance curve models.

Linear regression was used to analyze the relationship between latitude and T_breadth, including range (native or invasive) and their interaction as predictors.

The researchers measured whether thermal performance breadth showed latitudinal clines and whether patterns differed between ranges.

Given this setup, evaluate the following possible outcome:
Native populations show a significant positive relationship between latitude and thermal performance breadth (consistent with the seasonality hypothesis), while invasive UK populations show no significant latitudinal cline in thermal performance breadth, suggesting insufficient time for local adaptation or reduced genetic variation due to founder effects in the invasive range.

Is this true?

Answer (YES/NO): NO